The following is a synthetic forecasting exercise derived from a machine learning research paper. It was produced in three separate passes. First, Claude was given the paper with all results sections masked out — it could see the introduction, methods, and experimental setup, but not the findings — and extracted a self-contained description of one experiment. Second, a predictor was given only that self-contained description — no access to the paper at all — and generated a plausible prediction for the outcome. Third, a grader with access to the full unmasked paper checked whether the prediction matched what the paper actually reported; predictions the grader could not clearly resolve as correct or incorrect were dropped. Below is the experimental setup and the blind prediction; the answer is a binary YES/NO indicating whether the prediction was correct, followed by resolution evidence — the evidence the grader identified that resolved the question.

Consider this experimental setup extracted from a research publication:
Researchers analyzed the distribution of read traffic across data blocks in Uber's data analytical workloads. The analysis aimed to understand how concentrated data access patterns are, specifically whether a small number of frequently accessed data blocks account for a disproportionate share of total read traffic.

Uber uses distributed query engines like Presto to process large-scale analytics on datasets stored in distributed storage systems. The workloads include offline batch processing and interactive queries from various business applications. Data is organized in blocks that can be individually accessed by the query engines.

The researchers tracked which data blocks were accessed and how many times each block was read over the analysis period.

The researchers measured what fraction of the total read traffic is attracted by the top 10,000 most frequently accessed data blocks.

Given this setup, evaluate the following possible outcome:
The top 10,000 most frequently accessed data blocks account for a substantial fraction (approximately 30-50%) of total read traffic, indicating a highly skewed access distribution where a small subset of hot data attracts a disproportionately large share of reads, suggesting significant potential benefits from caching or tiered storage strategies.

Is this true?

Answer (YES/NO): NO